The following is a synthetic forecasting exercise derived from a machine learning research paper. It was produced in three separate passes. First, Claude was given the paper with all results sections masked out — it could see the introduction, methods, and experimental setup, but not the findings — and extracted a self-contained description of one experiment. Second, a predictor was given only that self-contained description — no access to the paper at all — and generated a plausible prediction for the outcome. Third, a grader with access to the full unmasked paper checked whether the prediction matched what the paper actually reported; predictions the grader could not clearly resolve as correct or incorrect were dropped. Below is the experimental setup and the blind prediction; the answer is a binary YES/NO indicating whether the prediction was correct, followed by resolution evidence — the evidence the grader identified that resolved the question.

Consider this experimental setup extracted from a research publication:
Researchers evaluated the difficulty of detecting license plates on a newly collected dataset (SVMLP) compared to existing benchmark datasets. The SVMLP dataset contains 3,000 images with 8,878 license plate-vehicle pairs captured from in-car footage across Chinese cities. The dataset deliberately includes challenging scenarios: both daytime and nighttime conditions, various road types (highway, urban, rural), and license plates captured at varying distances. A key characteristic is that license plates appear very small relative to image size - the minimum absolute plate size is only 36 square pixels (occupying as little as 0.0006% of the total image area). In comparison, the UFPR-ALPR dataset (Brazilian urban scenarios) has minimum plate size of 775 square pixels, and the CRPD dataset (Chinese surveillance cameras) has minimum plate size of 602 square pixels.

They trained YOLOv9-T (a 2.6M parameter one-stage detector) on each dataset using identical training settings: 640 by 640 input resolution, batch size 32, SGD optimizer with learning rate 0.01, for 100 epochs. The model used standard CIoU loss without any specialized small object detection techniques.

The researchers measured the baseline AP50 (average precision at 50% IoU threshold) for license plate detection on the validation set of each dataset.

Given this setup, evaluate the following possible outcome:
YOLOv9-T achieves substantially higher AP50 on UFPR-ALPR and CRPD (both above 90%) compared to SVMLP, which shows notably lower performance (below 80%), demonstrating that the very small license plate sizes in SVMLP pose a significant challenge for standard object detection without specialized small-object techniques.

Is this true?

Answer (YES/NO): YES